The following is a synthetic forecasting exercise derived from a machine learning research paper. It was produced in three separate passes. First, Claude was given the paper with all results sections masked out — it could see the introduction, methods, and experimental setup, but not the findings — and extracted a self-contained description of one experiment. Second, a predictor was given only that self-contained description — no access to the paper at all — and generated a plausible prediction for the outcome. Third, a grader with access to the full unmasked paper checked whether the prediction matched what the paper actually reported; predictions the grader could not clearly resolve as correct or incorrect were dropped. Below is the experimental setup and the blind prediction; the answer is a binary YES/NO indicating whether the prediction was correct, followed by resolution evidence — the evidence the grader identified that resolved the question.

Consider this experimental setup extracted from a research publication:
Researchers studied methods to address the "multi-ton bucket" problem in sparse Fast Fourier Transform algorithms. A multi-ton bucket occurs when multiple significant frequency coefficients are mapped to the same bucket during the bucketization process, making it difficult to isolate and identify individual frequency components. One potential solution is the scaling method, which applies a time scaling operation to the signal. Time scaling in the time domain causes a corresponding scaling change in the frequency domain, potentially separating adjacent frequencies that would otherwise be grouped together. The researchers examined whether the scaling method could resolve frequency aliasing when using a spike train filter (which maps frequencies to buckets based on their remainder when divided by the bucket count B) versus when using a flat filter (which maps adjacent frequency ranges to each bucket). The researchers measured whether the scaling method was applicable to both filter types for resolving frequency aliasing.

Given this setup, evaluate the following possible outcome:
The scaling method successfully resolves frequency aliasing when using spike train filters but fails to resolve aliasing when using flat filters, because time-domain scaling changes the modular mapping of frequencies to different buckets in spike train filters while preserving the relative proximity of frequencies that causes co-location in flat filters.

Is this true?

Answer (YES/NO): NO